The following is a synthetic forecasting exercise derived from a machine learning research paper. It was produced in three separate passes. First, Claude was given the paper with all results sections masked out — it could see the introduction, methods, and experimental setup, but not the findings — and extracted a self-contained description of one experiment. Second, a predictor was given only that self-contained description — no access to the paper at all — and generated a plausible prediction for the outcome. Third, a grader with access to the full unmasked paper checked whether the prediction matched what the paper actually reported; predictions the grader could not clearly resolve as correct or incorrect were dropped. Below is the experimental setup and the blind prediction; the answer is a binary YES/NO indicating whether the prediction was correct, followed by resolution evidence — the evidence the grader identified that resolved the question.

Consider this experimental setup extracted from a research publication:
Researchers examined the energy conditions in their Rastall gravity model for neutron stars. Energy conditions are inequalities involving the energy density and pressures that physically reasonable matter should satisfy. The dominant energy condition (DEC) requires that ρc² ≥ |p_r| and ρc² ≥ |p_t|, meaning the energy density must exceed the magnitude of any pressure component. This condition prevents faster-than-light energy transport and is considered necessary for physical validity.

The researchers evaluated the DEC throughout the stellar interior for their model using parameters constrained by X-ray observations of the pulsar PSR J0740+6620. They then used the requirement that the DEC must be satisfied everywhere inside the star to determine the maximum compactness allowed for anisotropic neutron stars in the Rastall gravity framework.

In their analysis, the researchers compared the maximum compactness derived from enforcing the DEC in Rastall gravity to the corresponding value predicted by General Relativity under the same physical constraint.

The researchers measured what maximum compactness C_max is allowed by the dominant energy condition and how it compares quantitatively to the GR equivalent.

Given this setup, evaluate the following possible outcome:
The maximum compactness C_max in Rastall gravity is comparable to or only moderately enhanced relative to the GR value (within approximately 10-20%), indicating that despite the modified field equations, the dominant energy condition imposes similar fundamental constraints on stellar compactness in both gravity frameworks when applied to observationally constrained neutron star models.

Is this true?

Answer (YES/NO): NO